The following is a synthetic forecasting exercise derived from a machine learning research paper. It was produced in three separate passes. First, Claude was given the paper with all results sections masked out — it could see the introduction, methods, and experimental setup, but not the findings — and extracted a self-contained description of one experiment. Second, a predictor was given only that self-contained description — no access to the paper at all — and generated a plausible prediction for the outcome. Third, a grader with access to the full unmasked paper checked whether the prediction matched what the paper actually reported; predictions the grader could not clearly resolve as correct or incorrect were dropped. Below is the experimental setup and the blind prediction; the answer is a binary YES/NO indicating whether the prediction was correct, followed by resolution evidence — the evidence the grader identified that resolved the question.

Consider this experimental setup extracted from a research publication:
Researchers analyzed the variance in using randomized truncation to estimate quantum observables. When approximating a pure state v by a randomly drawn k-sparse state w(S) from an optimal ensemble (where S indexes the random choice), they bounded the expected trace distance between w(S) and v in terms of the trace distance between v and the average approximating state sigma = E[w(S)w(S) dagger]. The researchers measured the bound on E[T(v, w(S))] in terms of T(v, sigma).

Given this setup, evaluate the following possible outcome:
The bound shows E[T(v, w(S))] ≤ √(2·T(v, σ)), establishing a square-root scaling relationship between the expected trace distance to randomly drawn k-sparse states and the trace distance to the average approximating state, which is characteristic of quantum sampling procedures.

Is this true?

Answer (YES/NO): NO